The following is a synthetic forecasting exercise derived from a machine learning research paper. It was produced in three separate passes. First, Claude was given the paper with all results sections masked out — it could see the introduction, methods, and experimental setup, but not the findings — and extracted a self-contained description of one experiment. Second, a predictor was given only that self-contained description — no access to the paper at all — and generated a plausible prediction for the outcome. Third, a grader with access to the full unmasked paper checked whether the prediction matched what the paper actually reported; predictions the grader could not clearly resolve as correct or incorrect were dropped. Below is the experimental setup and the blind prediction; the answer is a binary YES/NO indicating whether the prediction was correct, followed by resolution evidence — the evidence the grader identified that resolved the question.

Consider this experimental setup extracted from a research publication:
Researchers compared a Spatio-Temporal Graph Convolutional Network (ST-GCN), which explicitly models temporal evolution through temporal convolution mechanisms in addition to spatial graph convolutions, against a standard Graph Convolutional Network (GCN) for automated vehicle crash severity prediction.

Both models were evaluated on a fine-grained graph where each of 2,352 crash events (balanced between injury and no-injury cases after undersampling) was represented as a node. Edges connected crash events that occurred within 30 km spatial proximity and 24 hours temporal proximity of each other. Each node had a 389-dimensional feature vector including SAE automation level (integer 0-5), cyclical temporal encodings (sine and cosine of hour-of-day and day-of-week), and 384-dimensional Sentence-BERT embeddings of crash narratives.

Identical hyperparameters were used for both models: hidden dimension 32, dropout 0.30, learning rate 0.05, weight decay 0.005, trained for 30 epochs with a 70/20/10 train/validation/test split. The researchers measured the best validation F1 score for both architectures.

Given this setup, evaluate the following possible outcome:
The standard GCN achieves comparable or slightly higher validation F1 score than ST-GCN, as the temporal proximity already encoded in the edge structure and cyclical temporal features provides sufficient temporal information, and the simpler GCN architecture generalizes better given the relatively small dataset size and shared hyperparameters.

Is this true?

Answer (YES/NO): NO